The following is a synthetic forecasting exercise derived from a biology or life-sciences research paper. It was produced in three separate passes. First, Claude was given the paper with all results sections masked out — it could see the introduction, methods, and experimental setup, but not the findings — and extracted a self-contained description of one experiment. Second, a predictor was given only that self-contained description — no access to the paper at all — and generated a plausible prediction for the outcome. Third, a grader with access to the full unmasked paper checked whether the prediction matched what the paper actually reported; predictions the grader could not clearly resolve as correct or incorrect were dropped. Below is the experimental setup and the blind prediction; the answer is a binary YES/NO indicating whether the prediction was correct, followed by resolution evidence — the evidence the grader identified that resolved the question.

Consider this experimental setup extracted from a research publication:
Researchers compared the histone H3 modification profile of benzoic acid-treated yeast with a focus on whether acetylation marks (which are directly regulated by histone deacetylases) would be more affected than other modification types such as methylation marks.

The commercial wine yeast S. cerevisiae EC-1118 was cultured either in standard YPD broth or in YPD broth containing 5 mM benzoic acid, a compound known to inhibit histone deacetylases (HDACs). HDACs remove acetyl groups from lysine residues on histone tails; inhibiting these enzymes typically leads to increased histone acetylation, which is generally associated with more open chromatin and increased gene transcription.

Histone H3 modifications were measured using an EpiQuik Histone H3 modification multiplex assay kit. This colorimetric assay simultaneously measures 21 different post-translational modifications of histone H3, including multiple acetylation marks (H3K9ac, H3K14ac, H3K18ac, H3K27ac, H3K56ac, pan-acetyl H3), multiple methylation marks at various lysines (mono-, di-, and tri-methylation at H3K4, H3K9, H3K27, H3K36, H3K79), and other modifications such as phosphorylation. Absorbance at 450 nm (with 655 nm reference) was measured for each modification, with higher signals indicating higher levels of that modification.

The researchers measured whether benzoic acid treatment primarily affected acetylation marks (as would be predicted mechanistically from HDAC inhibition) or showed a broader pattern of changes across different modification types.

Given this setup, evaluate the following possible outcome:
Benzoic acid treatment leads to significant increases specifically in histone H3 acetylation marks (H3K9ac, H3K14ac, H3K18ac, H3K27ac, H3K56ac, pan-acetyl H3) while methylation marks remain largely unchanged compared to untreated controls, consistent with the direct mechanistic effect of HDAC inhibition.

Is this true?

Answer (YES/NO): NO